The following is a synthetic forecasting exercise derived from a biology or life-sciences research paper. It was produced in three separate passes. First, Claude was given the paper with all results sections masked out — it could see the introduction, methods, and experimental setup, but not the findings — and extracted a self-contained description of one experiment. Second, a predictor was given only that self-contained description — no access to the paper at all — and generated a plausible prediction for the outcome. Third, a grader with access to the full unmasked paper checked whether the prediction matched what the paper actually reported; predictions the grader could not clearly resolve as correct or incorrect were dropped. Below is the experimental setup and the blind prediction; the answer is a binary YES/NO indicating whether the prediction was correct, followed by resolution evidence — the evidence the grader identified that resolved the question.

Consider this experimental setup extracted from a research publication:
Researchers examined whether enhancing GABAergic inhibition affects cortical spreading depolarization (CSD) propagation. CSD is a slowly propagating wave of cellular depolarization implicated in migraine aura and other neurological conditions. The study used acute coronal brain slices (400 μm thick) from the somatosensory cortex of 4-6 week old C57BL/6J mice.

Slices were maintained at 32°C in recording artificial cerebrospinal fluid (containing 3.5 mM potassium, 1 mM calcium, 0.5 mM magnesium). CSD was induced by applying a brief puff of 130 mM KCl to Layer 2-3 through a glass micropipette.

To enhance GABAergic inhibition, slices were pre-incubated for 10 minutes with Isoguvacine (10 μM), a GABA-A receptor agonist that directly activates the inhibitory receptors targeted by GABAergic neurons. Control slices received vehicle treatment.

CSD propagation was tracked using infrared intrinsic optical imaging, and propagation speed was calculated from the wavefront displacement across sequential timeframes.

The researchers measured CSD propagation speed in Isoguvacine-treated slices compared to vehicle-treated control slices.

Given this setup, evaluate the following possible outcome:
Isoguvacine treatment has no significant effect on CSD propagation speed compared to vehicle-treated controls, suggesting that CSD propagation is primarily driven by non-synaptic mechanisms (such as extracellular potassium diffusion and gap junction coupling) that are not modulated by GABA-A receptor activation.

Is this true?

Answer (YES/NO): NO